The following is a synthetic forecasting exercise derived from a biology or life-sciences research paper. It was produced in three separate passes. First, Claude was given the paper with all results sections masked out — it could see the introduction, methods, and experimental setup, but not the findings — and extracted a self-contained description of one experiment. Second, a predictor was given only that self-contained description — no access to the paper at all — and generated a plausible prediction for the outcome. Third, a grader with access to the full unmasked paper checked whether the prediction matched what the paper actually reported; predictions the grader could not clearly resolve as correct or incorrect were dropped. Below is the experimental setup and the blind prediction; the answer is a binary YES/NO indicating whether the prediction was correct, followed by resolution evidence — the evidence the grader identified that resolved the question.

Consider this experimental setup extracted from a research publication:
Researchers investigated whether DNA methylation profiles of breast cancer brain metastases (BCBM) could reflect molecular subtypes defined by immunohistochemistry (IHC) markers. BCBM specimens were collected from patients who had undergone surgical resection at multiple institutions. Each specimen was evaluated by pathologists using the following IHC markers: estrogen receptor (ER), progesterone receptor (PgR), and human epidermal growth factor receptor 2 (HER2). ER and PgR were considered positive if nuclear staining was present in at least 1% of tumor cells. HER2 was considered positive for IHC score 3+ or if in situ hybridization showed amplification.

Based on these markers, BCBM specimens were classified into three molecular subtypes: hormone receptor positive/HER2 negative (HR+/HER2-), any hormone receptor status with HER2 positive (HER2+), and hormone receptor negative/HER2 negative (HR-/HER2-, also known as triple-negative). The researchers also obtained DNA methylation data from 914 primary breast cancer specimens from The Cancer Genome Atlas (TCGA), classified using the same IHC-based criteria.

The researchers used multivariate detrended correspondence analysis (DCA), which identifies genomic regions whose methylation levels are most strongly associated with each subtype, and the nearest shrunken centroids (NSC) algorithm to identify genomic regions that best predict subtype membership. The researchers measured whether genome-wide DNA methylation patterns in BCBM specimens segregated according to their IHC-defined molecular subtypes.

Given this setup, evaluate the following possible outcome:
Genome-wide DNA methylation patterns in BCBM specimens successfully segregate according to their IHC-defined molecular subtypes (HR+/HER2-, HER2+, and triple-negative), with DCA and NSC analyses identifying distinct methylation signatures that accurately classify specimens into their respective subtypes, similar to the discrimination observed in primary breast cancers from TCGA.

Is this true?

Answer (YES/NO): NO